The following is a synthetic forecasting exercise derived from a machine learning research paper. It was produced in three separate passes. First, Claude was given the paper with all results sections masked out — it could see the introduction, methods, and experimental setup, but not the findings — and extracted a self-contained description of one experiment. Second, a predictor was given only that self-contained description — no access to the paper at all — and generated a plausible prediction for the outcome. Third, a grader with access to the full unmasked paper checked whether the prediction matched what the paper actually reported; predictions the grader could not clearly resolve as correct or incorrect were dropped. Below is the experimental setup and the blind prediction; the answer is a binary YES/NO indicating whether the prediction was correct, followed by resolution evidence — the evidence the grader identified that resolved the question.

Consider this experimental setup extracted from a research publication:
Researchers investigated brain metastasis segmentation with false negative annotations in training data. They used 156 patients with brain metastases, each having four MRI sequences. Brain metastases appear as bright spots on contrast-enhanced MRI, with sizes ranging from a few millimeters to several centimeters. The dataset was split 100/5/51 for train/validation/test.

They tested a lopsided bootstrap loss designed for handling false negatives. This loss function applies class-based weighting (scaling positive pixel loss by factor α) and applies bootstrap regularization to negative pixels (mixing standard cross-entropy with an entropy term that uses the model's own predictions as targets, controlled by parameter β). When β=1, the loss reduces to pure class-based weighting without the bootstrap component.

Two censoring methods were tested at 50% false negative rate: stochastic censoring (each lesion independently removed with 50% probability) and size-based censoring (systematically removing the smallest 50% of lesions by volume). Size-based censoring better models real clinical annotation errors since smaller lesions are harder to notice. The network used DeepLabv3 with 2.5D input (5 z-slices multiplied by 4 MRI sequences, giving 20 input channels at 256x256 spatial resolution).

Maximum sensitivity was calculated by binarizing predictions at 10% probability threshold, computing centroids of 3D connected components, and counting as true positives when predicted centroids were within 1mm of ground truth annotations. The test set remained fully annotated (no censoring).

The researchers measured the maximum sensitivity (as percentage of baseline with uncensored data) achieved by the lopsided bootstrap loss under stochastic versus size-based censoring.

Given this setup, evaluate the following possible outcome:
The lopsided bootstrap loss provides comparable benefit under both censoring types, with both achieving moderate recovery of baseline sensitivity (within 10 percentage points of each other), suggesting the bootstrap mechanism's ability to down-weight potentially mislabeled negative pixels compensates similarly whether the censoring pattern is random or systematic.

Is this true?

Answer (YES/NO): NO